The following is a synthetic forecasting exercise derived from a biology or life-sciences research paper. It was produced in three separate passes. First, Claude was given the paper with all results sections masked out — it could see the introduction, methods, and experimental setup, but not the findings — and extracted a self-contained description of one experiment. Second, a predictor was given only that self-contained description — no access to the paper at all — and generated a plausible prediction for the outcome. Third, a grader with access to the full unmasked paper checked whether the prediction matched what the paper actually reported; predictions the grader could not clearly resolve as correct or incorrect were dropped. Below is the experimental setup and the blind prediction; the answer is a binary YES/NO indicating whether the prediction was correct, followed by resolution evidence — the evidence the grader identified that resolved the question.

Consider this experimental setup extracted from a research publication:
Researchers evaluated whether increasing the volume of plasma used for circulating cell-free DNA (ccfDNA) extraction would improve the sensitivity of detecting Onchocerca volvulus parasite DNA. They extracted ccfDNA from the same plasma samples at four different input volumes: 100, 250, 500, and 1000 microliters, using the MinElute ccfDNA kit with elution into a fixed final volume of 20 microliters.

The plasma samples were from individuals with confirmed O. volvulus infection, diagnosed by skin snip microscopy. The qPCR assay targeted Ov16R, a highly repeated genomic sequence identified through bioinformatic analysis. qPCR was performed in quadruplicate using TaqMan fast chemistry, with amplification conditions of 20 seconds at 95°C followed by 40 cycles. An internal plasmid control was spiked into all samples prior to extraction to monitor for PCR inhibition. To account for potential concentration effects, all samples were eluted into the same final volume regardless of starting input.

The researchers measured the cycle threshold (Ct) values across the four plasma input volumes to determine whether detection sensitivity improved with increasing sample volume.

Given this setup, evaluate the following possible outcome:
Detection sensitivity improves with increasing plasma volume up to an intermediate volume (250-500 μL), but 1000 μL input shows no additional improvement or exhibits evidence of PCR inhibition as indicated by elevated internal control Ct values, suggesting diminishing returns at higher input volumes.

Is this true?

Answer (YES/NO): NO